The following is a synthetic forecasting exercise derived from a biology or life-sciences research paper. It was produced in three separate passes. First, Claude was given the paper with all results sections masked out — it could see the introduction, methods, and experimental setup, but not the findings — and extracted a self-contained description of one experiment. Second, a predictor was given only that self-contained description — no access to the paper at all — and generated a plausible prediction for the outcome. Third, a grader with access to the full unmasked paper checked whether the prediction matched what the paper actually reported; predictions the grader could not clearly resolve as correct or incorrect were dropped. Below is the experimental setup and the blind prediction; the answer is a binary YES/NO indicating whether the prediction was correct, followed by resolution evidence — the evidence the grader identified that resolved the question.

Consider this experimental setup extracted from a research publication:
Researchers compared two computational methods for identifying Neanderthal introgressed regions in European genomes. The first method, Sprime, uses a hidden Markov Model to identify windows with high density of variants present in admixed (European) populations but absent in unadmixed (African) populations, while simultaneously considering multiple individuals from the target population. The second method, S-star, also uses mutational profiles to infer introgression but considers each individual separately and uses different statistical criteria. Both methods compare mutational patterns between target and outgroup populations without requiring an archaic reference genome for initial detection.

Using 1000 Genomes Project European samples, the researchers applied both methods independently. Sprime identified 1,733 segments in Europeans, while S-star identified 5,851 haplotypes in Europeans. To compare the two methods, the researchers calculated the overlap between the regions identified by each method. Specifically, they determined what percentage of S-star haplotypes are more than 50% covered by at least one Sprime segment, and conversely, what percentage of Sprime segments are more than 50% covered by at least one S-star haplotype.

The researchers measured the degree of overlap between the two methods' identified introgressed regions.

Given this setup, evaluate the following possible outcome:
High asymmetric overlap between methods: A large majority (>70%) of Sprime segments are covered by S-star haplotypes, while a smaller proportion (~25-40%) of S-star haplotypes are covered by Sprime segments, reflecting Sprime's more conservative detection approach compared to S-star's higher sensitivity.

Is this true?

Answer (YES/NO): NO